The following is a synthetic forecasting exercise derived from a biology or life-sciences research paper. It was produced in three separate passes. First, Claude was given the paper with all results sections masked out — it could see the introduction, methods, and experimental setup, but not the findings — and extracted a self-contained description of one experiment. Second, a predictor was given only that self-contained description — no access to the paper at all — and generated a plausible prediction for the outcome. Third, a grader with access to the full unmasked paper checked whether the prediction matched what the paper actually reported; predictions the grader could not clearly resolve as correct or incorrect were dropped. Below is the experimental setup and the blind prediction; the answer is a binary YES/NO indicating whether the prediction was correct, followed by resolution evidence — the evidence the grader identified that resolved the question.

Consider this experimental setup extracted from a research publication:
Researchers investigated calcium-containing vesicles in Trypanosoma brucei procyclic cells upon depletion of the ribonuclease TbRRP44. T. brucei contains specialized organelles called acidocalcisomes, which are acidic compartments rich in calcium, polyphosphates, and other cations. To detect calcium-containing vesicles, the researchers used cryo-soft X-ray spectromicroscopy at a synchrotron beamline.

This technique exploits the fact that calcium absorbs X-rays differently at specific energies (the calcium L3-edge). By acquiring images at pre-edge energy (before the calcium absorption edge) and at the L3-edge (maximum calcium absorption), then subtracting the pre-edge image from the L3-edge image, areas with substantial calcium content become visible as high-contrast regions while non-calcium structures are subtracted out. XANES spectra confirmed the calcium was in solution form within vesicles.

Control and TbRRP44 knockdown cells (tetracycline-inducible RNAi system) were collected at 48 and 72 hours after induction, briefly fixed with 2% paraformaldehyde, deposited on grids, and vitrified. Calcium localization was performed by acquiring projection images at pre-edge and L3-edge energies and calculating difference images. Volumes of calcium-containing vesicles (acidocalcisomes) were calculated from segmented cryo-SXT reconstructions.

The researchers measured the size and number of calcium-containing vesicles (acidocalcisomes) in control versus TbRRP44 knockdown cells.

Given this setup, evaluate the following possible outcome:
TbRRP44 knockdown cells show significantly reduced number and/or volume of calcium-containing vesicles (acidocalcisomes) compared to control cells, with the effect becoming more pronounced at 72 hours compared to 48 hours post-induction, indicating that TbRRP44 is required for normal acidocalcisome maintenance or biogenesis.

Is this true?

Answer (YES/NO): NO